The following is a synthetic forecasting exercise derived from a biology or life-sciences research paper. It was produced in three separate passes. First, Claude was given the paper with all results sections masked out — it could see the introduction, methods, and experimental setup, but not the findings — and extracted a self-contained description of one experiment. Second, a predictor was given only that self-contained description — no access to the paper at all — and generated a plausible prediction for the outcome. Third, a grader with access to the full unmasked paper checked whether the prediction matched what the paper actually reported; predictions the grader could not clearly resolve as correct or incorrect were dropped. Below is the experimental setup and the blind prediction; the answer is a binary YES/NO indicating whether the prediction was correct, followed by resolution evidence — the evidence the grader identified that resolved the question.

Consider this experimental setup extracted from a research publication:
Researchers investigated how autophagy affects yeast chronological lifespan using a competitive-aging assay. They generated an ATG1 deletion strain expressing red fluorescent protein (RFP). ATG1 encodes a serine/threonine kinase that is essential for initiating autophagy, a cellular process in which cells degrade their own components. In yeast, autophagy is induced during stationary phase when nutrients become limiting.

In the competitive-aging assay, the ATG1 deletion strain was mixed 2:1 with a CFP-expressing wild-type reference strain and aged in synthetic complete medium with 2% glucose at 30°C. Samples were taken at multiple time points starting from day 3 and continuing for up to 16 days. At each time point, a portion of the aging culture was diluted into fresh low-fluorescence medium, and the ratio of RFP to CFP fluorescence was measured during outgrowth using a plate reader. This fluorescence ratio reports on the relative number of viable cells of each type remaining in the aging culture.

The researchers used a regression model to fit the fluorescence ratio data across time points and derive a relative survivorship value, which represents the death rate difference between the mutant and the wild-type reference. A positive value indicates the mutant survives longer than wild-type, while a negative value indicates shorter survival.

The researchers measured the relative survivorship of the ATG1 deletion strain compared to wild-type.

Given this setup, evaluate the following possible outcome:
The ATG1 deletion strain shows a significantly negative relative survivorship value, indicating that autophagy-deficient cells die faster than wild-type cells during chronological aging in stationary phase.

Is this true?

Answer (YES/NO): NO